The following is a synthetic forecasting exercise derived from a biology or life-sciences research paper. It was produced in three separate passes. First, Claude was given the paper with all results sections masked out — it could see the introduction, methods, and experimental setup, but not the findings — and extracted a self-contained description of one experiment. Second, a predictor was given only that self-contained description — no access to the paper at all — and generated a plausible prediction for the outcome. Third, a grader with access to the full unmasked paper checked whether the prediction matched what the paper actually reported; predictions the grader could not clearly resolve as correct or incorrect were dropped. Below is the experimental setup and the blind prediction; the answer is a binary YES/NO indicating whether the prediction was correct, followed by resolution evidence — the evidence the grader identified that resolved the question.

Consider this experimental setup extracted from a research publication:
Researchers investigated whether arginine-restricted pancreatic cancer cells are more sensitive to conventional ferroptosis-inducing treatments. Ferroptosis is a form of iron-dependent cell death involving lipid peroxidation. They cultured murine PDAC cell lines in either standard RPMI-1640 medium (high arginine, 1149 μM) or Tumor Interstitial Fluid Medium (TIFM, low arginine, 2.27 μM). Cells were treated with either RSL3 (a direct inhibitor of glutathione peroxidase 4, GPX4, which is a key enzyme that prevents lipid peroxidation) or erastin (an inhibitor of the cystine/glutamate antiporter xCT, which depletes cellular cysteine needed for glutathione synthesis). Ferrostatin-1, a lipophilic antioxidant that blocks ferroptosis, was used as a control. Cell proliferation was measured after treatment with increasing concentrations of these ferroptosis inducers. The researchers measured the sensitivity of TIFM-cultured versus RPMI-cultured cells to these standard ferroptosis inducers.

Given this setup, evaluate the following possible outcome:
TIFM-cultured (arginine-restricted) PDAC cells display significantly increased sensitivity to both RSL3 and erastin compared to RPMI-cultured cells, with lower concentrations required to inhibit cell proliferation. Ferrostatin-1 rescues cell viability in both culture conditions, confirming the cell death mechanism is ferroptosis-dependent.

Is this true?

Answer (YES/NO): NO